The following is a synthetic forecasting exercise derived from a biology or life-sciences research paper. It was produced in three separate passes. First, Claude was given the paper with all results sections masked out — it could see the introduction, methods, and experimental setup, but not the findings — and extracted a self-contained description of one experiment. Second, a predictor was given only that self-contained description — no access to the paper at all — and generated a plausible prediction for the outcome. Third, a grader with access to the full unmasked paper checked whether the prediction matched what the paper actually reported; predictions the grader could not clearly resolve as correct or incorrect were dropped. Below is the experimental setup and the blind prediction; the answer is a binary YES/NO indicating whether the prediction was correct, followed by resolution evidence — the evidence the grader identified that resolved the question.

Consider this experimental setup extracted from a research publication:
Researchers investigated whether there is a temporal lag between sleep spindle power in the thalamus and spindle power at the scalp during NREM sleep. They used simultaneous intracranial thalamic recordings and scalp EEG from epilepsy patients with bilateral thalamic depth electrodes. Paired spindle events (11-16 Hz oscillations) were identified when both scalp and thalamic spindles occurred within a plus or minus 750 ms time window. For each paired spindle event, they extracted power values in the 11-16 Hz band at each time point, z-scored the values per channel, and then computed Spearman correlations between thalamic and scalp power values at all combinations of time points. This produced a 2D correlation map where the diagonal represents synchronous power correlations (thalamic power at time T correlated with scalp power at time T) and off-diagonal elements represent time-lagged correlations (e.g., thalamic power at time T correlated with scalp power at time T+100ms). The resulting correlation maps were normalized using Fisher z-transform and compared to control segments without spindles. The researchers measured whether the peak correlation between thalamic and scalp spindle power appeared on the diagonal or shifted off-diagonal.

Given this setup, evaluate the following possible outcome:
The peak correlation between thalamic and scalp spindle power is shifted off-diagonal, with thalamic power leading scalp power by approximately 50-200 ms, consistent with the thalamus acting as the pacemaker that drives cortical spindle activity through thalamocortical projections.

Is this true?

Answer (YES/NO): YES